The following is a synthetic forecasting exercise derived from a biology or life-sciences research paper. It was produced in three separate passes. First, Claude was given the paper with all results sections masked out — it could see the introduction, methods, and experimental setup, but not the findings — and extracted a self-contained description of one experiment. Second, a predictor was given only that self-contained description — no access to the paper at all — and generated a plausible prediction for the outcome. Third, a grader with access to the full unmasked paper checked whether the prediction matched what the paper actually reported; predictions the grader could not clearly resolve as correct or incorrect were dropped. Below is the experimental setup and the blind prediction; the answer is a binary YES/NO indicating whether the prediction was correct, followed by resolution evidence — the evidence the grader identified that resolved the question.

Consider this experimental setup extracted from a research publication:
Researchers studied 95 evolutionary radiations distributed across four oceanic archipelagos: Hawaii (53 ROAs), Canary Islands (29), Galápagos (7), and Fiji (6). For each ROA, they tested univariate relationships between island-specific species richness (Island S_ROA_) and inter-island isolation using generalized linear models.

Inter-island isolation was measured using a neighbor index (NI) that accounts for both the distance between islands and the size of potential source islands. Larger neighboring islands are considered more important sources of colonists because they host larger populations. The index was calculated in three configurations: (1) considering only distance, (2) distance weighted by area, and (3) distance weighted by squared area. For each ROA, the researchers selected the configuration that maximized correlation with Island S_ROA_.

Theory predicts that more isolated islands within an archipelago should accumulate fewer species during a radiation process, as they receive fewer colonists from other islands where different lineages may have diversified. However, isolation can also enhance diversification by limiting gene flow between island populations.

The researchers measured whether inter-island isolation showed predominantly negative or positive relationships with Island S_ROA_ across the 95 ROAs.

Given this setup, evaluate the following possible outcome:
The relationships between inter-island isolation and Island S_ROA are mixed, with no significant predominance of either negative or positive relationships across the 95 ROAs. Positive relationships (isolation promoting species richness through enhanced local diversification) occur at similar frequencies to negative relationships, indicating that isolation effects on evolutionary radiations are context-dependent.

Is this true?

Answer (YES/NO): NO